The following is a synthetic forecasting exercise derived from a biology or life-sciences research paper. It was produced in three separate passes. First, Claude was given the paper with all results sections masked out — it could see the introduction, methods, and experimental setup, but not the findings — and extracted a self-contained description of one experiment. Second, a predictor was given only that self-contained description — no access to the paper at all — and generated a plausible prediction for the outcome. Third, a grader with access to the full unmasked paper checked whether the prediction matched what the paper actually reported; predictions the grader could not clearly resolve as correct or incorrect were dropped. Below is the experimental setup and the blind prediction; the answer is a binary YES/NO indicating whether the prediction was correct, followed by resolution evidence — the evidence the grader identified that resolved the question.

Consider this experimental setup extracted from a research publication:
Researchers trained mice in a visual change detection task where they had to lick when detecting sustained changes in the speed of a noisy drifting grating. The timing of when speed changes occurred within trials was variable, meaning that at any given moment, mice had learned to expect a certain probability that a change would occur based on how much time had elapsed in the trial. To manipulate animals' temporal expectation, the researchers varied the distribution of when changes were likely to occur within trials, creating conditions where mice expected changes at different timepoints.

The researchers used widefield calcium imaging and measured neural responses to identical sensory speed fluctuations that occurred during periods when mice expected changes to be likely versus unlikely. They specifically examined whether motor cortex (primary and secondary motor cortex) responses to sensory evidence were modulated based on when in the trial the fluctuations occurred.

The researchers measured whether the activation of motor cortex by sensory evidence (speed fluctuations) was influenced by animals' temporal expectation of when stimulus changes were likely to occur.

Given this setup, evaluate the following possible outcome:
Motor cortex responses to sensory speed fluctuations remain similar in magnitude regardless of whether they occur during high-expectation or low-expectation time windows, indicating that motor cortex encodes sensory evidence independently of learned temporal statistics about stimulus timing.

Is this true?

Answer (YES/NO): NO